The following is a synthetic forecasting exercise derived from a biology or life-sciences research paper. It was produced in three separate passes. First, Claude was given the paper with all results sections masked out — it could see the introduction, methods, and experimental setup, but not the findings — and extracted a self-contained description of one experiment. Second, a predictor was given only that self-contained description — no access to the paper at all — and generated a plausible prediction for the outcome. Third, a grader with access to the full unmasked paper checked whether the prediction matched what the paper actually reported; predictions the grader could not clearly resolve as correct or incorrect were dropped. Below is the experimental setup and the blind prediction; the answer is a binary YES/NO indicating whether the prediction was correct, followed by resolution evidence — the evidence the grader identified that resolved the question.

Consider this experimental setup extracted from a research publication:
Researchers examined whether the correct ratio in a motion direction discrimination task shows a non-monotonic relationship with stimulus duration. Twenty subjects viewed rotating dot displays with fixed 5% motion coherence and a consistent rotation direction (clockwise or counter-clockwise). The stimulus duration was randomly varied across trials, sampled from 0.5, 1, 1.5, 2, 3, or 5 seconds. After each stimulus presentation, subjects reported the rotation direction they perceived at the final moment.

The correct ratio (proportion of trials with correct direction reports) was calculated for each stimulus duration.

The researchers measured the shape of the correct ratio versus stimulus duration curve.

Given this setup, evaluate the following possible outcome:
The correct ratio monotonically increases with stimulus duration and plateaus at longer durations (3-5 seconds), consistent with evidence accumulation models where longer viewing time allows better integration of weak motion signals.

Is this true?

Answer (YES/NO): NO